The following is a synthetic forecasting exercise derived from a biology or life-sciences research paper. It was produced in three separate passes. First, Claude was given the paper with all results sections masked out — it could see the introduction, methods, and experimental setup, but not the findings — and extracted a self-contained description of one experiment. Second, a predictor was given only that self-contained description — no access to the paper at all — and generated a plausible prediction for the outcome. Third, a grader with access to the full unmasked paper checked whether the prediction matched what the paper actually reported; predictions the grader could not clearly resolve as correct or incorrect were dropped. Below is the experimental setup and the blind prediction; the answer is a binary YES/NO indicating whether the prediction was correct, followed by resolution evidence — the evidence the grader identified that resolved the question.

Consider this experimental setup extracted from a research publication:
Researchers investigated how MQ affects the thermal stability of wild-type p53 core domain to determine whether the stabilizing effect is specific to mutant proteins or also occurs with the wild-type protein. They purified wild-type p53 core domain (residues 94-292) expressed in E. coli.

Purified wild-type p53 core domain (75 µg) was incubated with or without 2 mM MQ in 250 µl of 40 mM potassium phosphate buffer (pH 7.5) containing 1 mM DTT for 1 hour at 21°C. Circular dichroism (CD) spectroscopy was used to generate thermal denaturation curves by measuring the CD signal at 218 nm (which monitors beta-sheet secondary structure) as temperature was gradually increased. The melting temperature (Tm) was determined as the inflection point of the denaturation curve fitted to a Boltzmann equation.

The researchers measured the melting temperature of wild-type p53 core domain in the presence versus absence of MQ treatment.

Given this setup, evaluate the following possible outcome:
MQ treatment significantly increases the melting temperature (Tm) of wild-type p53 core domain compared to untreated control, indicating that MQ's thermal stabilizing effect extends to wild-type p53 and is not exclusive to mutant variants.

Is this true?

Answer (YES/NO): YES